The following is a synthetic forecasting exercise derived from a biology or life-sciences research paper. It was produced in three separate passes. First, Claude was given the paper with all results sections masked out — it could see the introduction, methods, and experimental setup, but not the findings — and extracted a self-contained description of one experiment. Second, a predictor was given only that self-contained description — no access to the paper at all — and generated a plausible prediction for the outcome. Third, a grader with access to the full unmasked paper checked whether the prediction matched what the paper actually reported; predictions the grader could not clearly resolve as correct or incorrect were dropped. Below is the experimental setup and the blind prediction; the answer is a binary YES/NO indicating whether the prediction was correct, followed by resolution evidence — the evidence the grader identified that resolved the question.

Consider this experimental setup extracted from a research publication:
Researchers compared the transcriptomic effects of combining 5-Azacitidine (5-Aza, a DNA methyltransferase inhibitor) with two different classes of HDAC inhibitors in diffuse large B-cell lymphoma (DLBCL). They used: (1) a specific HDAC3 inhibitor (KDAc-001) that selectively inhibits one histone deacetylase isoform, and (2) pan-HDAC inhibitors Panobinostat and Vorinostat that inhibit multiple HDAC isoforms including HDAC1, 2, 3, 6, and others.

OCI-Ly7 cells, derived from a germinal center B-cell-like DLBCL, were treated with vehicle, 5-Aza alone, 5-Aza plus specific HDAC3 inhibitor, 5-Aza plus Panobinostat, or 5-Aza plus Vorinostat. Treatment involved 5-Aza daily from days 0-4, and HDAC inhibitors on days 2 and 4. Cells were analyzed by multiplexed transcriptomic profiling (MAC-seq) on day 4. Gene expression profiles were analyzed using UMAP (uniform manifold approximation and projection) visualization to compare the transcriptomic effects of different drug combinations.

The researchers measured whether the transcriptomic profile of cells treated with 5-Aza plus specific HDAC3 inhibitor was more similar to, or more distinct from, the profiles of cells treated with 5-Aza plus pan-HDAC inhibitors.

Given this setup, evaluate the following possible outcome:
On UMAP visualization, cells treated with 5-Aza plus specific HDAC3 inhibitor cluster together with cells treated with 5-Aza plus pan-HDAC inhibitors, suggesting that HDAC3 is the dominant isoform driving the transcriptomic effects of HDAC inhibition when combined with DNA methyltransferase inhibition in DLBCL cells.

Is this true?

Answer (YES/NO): NO